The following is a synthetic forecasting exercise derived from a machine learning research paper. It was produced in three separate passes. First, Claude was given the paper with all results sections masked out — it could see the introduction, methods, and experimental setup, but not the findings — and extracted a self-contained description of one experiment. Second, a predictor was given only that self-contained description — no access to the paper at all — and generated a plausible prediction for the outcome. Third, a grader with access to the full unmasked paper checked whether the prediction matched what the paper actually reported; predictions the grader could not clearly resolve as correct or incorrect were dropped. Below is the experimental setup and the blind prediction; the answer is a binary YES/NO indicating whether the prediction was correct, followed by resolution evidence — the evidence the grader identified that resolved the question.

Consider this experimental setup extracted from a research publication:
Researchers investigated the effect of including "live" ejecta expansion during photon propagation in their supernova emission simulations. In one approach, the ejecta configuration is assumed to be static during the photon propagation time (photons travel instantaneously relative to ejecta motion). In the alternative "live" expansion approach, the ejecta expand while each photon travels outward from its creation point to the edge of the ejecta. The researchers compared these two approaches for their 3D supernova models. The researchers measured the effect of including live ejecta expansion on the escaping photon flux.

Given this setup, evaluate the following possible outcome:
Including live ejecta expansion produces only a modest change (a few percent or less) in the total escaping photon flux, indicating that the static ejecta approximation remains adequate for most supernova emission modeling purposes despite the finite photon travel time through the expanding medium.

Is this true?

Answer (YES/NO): YES